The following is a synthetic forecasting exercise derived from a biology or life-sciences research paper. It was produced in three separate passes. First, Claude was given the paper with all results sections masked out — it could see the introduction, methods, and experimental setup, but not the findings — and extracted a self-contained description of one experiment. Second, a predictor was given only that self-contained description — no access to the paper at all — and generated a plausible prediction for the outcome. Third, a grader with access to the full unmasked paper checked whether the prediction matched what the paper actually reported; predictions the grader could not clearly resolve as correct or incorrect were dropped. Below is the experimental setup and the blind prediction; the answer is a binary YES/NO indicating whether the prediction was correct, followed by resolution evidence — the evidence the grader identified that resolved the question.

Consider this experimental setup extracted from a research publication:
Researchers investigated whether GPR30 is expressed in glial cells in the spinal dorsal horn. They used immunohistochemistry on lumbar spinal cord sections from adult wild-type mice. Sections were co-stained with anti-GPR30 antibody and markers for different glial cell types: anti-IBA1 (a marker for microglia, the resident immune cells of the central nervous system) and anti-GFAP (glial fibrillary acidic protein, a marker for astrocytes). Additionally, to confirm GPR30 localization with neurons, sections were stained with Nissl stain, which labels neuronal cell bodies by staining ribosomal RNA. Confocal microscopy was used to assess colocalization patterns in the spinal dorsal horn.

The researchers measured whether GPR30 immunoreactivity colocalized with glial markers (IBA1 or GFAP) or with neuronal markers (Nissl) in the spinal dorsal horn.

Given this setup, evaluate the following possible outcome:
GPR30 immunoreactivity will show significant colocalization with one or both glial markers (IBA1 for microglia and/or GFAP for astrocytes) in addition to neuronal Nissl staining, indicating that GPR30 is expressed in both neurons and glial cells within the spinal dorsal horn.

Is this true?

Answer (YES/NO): NO